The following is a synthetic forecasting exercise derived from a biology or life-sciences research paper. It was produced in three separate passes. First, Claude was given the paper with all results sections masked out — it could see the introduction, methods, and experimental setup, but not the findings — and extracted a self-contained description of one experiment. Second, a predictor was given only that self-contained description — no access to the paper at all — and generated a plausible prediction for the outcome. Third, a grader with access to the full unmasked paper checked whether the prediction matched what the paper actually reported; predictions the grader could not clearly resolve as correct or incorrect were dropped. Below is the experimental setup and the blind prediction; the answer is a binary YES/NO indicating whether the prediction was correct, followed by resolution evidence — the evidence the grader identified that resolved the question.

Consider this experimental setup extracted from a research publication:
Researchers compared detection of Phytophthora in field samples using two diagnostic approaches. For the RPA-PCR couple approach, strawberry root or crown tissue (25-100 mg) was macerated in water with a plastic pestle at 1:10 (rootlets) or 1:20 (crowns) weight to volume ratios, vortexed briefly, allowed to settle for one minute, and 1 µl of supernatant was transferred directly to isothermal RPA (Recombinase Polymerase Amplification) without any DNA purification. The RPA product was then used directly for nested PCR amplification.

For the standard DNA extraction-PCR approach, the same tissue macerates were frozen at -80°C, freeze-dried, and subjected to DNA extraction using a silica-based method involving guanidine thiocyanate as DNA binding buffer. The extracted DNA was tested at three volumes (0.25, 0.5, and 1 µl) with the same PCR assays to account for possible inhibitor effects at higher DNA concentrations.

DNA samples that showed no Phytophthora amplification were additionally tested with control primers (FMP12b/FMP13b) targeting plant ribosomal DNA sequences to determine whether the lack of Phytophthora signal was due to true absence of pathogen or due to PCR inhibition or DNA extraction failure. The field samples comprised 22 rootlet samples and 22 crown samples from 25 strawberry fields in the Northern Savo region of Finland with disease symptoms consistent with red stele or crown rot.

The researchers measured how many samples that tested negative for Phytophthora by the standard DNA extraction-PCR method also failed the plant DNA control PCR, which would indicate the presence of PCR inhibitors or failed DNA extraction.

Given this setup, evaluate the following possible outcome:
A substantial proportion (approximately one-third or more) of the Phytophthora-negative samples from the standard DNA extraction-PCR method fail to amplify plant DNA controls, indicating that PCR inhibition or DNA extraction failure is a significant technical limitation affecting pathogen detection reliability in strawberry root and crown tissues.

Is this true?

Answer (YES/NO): NO